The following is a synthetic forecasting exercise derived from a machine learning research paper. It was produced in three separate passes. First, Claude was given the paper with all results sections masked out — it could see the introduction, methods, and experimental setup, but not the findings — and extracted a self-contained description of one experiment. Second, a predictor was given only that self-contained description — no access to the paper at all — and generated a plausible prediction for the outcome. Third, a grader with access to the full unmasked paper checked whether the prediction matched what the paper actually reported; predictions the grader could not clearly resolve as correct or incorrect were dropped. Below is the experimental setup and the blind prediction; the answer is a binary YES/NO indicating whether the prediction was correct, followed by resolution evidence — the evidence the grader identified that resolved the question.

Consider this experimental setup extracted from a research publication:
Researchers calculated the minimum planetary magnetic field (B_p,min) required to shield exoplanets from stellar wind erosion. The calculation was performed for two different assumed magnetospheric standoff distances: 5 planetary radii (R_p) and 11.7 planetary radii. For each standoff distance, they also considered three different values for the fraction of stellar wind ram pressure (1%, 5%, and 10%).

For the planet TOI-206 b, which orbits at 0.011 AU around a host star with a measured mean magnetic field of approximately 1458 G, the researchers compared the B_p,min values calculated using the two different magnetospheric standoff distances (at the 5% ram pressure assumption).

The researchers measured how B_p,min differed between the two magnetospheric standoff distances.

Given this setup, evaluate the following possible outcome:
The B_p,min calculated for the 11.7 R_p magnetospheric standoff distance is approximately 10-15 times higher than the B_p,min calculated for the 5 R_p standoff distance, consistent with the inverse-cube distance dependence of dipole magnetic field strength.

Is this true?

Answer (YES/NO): YES